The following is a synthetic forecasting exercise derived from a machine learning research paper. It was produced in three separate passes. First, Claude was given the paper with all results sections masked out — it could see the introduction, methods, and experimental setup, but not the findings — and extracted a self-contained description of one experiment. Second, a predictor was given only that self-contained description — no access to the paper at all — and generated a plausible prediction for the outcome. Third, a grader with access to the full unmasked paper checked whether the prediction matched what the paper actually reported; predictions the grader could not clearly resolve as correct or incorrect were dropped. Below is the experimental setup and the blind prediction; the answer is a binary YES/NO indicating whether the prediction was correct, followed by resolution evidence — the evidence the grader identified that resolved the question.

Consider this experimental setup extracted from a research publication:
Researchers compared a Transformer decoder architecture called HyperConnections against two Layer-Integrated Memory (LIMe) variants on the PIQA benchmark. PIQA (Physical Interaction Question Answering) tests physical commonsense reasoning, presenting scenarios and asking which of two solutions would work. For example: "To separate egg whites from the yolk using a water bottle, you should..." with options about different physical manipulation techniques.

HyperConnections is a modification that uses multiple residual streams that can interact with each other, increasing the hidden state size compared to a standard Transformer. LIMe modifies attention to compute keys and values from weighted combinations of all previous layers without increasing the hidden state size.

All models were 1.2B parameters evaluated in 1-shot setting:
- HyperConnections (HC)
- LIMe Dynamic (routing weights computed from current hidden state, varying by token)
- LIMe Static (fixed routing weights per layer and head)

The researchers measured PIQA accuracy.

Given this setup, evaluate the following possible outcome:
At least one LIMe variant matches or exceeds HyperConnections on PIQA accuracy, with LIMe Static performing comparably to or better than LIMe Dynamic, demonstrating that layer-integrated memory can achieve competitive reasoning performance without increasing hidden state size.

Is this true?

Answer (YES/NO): NO